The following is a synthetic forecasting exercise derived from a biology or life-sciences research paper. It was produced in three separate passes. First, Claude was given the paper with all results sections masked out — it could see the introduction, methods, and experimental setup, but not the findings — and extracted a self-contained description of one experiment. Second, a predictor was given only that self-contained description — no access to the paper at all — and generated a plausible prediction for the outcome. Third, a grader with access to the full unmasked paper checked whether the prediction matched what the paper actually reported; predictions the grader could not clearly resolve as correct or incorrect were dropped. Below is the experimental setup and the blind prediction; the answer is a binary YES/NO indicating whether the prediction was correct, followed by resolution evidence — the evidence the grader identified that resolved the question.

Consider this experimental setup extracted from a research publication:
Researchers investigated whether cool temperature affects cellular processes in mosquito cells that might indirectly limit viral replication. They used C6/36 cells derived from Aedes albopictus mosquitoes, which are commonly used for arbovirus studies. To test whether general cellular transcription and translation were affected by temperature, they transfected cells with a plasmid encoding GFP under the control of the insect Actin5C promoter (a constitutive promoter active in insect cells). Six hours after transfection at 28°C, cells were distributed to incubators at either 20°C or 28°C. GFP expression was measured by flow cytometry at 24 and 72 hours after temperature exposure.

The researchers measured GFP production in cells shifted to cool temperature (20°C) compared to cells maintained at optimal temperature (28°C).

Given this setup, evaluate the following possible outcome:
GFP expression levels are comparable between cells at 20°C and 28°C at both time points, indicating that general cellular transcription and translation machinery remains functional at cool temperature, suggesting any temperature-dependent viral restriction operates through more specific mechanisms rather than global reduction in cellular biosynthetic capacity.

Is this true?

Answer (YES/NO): NO